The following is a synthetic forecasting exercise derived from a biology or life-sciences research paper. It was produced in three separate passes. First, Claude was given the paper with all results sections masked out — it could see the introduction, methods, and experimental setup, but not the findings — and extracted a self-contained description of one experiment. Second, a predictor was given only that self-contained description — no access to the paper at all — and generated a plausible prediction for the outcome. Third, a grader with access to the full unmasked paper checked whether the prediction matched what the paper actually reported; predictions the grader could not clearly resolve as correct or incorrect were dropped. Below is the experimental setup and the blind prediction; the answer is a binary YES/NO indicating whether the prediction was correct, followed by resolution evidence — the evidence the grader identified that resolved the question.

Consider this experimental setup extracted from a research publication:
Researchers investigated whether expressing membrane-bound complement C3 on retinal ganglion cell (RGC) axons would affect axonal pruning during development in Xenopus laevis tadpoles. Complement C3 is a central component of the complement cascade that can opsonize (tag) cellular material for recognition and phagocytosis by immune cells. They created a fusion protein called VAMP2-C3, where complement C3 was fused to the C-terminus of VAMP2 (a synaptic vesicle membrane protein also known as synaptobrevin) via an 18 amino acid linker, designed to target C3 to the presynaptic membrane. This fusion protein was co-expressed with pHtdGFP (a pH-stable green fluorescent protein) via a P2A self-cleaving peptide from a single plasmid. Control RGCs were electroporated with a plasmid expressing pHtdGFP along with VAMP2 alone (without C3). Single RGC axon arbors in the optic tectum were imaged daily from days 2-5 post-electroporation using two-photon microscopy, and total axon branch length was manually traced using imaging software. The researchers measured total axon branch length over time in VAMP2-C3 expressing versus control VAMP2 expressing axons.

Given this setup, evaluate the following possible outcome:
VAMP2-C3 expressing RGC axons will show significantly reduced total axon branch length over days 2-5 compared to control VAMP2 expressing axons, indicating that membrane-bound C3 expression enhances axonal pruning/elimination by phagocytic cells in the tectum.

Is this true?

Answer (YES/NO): YES